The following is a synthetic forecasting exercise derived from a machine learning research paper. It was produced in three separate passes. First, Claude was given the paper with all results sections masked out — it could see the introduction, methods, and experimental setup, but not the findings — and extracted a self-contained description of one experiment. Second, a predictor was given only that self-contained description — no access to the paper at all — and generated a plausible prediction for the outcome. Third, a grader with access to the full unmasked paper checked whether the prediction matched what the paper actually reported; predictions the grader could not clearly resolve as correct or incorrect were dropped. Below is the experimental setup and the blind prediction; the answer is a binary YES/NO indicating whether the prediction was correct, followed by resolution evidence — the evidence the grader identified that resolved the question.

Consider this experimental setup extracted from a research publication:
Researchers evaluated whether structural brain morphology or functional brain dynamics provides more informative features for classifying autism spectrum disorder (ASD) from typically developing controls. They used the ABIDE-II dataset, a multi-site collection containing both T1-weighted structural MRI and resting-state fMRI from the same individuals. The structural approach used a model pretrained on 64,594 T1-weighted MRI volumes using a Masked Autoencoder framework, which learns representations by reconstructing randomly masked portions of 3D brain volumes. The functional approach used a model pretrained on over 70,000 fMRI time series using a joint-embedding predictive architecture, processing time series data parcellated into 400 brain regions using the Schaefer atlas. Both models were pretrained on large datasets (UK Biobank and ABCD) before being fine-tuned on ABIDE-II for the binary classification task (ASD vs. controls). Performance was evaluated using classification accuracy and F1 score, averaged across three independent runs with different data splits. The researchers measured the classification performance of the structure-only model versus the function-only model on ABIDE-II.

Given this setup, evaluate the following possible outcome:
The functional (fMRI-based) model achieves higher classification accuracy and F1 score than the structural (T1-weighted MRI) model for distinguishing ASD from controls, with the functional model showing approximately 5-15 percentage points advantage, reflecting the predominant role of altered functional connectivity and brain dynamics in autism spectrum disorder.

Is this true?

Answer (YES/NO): NO